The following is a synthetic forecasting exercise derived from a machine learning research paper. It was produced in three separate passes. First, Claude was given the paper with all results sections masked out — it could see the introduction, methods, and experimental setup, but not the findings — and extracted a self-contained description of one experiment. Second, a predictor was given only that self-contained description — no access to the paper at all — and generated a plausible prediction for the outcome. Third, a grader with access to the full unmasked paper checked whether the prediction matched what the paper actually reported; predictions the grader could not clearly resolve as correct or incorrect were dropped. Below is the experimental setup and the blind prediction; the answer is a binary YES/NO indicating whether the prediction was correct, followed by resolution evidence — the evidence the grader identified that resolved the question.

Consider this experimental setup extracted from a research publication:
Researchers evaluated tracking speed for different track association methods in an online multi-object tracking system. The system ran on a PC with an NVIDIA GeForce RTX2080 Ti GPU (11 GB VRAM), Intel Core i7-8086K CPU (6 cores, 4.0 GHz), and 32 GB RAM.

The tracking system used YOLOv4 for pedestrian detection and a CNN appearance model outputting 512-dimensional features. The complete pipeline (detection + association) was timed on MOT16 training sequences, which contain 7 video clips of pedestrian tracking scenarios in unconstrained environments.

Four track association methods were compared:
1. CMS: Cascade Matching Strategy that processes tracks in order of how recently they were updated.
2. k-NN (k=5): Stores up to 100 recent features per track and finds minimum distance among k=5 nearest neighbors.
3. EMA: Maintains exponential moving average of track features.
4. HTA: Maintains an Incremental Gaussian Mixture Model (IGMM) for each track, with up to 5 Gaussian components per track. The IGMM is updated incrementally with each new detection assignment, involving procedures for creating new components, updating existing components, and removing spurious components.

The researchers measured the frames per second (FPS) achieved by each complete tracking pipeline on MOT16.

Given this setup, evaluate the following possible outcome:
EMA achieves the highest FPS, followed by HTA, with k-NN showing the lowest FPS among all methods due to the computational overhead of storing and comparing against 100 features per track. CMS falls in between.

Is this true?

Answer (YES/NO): NO